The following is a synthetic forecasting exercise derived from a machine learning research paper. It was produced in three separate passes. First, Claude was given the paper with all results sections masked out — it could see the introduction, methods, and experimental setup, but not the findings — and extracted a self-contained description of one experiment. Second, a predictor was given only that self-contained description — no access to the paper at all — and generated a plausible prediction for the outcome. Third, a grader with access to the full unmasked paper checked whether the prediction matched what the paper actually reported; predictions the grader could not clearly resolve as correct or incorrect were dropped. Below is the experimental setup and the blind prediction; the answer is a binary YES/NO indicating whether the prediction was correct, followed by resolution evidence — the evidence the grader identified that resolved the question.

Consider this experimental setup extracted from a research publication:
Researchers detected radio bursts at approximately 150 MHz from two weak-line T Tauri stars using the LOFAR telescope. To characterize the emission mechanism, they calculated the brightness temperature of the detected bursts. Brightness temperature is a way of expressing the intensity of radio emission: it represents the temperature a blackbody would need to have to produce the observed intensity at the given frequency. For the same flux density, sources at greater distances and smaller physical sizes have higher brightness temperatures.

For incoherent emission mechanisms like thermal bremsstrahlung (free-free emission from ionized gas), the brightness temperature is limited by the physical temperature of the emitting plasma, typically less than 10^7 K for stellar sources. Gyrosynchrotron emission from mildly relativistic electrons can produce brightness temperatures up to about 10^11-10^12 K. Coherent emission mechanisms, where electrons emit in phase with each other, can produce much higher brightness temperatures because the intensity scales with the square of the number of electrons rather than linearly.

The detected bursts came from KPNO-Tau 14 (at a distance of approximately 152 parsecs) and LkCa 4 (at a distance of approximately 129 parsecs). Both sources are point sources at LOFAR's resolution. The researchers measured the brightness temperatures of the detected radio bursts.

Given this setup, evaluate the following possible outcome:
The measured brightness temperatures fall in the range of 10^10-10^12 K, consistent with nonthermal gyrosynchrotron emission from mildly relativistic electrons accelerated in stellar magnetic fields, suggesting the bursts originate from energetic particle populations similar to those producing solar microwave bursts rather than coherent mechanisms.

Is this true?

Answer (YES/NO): NO